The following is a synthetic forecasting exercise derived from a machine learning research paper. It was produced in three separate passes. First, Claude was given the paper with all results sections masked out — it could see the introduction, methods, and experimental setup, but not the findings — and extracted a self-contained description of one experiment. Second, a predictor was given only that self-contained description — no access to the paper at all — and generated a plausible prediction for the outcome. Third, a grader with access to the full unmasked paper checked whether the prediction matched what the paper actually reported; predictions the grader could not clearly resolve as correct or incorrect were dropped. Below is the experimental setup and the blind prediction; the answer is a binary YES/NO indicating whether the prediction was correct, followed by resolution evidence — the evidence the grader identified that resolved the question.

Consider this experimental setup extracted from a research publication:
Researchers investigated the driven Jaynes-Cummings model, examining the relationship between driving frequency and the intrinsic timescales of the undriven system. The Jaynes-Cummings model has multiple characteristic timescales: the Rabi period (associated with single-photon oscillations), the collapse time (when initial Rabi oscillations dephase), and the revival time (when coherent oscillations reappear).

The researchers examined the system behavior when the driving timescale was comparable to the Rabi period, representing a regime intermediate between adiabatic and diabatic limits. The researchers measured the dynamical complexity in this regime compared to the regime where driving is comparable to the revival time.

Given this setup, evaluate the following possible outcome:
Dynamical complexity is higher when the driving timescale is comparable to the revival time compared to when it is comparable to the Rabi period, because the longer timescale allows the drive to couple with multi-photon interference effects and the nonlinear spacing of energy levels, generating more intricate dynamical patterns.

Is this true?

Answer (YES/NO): NO